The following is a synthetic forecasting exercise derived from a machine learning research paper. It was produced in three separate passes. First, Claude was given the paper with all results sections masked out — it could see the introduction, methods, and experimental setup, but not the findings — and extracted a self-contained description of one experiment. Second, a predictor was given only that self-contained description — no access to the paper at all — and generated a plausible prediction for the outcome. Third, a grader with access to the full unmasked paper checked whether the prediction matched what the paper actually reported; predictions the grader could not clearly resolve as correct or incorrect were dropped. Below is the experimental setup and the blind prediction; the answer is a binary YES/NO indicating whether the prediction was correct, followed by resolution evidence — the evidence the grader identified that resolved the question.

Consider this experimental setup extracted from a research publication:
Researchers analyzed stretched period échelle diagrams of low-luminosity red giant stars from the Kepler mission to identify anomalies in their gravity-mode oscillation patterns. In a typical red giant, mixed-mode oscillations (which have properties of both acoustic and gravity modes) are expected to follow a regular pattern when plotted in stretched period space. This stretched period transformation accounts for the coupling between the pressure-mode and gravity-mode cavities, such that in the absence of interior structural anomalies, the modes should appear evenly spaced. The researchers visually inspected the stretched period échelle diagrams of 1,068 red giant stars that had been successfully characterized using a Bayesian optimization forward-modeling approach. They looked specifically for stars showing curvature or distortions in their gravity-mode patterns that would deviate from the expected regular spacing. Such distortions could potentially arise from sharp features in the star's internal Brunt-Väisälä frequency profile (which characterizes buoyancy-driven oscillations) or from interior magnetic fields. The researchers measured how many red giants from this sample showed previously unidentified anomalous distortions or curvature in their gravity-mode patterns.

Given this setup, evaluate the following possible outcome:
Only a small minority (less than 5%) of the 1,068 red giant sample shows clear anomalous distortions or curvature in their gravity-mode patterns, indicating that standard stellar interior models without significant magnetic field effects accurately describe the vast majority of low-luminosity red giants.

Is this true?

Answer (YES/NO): YES